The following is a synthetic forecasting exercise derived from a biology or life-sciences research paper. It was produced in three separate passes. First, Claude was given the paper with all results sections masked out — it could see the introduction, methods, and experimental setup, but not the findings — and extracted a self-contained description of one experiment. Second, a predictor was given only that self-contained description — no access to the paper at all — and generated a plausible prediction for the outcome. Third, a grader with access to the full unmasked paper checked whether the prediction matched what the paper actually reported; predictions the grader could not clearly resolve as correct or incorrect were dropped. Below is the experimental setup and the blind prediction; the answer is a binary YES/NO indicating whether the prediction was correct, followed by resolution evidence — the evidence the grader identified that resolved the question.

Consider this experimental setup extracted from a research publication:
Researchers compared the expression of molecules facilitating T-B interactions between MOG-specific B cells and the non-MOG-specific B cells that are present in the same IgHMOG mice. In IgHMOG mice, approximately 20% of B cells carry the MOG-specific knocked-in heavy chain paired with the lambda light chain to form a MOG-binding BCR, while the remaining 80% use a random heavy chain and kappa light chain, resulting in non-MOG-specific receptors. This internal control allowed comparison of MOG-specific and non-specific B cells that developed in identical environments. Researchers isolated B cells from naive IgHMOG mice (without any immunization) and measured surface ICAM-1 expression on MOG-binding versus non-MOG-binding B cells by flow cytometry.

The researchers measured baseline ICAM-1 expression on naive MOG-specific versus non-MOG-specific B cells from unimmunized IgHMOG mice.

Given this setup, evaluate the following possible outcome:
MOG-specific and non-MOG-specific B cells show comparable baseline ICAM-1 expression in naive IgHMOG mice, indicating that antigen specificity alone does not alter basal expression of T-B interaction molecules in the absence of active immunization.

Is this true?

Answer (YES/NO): NO